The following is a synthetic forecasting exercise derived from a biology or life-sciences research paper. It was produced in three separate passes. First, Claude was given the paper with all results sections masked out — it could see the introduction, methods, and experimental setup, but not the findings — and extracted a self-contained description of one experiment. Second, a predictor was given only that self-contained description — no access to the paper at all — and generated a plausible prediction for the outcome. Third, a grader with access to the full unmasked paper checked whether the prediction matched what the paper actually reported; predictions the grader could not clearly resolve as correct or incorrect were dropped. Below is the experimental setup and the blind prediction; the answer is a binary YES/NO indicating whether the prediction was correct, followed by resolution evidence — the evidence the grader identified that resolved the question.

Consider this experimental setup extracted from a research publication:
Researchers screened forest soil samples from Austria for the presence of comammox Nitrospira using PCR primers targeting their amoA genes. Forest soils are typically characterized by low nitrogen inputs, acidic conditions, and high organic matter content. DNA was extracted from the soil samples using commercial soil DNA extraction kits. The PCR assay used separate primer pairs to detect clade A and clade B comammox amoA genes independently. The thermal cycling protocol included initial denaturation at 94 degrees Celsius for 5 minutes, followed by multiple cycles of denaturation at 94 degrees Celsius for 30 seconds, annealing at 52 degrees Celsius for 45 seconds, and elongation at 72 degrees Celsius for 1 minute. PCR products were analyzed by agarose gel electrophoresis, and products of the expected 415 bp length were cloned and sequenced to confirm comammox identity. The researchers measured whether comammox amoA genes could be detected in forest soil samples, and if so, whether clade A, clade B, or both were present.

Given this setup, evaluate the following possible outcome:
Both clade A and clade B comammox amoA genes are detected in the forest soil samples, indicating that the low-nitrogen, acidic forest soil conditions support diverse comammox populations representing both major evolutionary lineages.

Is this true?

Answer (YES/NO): NO